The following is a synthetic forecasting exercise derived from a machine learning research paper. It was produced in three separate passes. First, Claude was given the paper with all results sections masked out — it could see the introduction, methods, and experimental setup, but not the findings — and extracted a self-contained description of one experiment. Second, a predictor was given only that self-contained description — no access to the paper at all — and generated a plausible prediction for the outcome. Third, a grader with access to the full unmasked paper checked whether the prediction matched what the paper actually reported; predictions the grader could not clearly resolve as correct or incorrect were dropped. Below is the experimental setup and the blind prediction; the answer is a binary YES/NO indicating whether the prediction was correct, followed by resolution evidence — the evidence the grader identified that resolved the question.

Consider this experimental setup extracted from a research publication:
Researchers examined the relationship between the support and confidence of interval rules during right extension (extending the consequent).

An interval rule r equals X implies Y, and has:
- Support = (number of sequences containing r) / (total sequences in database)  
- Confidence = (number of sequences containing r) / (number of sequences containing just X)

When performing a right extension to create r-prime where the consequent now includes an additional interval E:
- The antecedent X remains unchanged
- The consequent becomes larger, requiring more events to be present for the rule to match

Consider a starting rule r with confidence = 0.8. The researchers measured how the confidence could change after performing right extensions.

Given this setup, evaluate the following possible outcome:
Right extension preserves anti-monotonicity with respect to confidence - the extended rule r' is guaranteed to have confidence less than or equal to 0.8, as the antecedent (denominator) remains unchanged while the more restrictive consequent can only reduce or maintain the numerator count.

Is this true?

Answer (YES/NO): YES